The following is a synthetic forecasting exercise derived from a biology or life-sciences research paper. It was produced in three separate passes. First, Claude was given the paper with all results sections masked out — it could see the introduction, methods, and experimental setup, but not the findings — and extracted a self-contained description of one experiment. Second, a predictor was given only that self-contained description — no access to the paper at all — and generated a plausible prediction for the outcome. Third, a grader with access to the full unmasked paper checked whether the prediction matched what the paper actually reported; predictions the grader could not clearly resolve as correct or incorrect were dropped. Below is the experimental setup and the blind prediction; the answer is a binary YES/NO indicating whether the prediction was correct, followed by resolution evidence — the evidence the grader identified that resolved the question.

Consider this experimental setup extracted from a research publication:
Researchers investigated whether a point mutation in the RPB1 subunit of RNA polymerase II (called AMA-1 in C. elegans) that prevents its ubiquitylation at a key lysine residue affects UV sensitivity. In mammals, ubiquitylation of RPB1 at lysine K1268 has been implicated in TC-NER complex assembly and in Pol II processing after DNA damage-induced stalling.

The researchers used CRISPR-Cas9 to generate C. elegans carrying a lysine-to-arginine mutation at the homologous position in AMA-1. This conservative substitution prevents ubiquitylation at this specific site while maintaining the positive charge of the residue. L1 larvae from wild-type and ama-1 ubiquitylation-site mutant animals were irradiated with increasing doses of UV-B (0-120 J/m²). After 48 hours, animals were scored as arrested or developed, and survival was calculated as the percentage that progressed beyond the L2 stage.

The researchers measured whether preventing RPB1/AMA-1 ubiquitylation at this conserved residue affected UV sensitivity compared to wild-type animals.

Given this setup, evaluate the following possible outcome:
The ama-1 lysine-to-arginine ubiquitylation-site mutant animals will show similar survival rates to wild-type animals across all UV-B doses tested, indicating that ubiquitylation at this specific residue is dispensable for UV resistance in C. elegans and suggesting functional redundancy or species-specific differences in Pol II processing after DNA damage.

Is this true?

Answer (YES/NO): NO